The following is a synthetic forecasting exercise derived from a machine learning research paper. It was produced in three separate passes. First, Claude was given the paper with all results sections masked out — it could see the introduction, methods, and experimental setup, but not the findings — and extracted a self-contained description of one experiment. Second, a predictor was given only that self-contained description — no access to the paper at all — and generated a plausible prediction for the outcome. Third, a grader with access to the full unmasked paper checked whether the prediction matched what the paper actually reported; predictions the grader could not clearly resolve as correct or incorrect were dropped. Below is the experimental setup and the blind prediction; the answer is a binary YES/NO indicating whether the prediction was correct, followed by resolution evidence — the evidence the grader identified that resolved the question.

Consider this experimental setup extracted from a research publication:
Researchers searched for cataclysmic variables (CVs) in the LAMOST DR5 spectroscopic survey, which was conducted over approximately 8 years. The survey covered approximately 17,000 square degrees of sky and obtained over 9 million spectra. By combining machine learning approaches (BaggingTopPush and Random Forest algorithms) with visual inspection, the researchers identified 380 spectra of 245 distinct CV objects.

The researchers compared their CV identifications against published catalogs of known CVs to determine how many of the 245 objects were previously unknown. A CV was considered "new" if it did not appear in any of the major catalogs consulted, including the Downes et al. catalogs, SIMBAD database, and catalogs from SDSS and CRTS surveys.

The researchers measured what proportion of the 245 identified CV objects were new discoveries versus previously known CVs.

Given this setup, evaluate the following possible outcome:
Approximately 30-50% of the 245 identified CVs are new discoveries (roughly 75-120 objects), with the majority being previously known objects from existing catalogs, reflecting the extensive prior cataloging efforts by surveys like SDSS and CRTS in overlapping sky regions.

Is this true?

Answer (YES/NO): NO